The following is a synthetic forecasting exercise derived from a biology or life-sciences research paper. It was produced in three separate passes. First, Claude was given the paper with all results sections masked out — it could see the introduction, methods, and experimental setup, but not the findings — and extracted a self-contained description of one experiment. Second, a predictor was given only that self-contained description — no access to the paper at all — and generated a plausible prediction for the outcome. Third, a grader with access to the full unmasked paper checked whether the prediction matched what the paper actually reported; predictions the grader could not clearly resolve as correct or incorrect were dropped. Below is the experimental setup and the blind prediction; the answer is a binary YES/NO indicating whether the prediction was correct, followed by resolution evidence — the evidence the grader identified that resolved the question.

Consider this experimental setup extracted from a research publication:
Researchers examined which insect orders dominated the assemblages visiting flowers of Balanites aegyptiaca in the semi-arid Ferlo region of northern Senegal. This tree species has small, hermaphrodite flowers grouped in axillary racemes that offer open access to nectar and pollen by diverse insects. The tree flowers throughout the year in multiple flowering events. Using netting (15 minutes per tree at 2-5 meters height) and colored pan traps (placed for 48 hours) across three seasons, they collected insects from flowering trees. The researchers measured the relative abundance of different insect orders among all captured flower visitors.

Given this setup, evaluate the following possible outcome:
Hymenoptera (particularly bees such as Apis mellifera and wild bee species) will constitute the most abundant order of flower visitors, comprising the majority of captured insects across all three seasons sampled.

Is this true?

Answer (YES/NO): NO